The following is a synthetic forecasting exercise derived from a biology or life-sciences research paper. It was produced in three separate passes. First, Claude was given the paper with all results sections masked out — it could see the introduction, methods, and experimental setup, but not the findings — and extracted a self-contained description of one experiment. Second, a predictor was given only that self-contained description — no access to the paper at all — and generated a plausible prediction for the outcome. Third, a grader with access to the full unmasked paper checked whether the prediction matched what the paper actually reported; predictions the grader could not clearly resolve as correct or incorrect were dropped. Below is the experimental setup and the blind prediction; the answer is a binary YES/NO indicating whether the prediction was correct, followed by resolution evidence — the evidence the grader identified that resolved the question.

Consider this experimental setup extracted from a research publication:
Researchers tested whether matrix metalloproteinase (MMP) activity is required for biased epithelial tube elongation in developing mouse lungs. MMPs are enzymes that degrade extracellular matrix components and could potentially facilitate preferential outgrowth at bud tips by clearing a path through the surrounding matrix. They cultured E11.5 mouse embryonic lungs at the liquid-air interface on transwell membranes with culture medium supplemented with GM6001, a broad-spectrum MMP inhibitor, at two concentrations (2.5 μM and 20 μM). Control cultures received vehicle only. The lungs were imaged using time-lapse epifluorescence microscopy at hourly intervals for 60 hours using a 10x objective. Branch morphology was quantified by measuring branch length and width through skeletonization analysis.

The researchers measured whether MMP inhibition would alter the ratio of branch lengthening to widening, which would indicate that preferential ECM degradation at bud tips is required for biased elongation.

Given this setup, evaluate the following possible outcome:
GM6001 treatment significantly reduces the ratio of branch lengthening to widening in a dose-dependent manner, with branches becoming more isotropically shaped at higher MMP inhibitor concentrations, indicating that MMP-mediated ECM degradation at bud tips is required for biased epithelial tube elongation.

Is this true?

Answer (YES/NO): NO